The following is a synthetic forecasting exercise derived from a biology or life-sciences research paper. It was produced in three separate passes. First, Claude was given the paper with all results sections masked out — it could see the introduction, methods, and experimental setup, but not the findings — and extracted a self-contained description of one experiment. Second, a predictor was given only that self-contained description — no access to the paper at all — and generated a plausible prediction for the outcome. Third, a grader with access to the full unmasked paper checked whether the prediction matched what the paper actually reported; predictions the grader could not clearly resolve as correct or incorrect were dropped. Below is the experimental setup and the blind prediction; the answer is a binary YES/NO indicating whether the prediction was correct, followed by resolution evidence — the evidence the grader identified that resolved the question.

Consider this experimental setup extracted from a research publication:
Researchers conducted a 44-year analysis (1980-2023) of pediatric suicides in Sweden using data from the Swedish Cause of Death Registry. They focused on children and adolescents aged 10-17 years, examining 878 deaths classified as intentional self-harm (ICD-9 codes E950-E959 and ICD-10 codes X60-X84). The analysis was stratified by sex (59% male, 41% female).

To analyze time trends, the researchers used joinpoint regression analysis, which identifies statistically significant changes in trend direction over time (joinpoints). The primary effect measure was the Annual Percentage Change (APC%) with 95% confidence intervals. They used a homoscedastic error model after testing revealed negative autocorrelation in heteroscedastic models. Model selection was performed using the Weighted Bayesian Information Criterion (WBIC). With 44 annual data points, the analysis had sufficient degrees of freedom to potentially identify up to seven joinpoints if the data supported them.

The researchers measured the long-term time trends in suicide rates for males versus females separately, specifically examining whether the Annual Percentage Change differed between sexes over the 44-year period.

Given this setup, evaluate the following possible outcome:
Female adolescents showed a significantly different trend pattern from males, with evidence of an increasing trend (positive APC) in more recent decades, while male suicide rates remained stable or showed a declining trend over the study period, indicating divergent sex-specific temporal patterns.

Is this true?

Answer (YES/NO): NO